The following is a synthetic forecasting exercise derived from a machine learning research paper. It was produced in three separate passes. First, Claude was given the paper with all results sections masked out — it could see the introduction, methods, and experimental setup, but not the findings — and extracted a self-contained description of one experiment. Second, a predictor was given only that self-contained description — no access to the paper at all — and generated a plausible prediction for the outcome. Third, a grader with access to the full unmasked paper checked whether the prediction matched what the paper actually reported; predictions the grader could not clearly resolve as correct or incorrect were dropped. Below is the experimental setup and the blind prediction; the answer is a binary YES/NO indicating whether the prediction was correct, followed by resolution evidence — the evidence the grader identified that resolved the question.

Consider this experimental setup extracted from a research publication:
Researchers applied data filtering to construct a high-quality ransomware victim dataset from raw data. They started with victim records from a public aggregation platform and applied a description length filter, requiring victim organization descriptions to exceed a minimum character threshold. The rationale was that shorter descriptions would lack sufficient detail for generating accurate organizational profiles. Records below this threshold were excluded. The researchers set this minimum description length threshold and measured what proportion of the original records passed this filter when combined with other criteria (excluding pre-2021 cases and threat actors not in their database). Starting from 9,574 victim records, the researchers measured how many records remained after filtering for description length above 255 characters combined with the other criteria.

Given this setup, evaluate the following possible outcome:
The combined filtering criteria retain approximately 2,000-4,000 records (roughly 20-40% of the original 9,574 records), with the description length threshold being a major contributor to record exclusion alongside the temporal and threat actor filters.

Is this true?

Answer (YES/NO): NO